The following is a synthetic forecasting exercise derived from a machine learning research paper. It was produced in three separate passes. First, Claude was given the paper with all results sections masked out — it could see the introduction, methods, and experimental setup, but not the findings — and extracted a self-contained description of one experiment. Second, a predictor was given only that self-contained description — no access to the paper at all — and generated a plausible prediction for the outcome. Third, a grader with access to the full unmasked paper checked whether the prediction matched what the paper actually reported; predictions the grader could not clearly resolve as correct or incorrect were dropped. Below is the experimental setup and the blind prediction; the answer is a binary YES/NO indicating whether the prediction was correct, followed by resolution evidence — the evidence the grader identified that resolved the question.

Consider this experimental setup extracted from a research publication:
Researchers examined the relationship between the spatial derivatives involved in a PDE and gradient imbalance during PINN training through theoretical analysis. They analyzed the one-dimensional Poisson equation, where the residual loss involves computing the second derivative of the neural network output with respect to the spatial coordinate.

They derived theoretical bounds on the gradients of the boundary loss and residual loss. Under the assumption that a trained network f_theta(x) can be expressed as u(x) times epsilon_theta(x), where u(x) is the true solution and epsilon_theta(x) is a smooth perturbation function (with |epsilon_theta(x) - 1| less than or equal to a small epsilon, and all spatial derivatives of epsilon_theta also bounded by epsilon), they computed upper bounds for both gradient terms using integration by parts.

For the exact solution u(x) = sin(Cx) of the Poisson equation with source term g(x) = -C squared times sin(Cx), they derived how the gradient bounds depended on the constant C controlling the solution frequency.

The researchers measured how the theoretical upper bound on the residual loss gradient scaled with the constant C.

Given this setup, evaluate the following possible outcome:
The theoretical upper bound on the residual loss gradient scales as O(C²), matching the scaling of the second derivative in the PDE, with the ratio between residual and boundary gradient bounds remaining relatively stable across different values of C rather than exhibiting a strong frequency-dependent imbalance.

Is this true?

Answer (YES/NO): NO